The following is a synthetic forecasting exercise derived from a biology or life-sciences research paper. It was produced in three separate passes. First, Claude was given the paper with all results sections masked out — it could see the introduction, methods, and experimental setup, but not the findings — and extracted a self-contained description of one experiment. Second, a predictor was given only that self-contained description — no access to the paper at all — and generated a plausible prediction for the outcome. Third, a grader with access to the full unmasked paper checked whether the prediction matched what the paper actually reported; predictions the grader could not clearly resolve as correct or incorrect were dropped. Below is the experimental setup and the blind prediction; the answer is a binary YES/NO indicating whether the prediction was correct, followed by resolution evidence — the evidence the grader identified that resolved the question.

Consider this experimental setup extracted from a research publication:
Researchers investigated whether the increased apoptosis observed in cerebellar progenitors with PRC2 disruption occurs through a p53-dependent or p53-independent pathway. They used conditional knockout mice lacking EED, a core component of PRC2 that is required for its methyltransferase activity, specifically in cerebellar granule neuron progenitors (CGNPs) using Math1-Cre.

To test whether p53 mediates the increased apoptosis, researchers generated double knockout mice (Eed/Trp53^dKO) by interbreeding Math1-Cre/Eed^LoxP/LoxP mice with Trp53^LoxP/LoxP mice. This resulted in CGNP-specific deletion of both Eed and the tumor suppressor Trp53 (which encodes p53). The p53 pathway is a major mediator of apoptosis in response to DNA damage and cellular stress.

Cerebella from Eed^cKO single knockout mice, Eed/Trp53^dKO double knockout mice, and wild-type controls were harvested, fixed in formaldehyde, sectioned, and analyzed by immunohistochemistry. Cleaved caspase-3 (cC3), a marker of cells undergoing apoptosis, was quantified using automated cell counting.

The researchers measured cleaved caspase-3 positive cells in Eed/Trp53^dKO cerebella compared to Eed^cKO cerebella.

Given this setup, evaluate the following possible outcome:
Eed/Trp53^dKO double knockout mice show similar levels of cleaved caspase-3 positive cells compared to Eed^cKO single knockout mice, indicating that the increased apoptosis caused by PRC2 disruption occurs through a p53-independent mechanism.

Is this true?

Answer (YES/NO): YES